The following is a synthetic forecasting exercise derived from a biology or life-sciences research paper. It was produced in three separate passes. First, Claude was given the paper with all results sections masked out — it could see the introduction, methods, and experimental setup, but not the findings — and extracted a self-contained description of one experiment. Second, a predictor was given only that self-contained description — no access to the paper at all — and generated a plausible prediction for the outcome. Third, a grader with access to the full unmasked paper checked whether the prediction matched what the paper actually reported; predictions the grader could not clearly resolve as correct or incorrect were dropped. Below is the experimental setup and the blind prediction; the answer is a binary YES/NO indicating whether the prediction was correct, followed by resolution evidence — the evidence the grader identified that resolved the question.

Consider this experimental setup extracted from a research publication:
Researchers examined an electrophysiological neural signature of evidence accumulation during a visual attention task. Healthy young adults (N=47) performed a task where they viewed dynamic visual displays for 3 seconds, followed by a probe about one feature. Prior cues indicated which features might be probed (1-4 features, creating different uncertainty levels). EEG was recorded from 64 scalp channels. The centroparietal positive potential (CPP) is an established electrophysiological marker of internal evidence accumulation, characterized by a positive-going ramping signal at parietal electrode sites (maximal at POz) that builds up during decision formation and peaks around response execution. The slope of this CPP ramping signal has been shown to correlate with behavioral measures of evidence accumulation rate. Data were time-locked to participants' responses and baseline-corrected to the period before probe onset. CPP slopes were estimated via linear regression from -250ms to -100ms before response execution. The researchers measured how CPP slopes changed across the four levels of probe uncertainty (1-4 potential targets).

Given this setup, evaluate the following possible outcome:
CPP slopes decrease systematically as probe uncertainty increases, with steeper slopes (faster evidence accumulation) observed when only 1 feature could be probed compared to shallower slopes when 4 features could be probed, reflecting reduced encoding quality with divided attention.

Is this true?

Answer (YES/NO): YES